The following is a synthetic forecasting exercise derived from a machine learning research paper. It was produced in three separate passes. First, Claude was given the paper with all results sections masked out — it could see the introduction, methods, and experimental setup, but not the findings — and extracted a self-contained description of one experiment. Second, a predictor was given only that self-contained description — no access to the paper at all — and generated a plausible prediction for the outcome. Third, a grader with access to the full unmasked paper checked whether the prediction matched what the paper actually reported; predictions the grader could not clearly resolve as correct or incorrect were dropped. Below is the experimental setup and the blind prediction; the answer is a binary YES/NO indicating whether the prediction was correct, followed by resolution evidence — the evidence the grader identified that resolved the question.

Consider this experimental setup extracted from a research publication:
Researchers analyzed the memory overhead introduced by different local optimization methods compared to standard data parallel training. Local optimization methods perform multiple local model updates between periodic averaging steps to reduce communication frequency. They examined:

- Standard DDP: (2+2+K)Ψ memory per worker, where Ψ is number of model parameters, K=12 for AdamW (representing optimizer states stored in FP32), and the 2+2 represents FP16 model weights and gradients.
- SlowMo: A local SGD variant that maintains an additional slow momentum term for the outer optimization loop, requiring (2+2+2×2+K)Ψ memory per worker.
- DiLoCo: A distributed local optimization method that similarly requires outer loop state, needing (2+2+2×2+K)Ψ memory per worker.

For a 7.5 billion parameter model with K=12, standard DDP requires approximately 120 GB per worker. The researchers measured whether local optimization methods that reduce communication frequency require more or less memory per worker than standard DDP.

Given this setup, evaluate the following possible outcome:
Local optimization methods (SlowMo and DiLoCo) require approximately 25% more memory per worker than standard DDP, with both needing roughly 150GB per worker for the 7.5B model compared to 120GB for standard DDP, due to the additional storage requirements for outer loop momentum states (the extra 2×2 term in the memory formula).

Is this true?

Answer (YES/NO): YES